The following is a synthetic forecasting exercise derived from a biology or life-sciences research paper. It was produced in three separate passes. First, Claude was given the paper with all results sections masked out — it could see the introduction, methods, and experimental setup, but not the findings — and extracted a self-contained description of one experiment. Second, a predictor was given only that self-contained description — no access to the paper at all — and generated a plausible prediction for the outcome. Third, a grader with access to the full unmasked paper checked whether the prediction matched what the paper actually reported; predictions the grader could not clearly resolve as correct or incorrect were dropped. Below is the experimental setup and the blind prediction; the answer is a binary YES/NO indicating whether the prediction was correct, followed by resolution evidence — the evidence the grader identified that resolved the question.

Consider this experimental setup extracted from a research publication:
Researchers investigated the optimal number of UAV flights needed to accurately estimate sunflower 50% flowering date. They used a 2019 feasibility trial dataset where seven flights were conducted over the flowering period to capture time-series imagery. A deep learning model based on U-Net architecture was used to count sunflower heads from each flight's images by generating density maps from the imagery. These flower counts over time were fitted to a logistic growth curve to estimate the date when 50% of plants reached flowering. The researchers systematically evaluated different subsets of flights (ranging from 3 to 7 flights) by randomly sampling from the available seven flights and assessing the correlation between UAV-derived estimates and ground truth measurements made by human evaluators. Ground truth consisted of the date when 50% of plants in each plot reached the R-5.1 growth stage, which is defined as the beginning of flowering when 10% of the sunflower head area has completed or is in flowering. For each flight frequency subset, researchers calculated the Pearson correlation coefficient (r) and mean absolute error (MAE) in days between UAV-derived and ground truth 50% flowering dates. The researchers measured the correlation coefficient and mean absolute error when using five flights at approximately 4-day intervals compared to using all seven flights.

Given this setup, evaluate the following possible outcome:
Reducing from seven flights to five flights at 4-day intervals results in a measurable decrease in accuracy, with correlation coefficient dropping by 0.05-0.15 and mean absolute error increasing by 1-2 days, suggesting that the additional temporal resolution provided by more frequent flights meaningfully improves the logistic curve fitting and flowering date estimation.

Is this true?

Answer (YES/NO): NO